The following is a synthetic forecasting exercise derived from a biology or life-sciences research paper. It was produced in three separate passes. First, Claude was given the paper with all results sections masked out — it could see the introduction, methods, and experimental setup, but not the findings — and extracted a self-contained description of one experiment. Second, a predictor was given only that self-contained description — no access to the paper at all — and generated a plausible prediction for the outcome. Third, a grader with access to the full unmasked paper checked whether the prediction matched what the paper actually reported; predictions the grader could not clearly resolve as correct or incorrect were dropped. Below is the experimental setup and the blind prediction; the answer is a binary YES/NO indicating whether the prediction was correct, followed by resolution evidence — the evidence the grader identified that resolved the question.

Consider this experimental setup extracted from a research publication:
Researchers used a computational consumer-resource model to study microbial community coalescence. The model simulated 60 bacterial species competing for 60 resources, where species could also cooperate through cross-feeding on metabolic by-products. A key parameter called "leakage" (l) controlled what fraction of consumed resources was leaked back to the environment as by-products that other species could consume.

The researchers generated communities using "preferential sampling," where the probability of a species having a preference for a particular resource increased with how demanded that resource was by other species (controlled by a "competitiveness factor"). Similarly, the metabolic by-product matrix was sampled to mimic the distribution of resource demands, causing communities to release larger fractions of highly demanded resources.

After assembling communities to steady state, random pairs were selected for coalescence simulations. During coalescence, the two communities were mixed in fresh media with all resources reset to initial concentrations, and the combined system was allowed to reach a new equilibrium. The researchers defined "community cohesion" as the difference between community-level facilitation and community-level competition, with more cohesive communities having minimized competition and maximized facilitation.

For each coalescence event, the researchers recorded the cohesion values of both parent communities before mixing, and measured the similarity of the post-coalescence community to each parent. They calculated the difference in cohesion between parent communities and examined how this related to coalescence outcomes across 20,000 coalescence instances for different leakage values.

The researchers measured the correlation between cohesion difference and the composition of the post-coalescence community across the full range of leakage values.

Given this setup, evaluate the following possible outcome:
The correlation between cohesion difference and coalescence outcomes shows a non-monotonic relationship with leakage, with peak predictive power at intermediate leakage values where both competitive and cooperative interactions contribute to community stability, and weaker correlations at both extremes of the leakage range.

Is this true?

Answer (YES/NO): NO